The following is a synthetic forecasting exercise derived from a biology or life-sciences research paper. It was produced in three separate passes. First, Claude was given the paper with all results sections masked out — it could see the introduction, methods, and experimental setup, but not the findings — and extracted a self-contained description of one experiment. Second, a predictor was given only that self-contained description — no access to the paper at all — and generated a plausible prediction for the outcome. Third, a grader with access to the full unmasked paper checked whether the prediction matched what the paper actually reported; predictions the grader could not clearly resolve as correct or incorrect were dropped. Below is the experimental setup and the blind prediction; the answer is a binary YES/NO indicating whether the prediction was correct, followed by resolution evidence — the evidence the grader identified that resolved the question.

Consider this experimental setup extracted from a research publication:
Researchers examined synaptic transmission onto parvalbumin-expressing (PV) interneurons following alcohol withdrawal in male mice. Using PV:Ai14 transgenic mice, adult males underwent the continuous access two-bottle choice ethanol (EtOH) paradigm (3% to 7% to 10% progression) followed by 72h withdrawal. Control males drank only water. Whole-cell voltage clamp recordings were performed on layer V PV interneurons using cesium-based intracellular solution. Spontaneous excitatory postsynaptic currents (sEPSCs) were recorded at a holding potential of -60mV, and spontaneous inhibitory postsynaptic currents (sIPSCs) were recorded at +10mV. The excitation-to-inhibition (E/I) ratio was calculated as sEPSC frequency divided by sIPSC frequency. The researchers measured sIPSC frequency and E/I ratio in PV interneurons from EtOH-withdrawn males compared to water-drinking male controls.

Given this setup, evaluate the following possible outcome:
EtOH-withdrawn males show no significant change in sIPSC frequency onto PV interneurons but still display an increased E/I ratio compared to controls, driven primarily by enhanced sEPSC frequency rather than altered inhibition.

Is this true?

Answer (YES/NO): NO